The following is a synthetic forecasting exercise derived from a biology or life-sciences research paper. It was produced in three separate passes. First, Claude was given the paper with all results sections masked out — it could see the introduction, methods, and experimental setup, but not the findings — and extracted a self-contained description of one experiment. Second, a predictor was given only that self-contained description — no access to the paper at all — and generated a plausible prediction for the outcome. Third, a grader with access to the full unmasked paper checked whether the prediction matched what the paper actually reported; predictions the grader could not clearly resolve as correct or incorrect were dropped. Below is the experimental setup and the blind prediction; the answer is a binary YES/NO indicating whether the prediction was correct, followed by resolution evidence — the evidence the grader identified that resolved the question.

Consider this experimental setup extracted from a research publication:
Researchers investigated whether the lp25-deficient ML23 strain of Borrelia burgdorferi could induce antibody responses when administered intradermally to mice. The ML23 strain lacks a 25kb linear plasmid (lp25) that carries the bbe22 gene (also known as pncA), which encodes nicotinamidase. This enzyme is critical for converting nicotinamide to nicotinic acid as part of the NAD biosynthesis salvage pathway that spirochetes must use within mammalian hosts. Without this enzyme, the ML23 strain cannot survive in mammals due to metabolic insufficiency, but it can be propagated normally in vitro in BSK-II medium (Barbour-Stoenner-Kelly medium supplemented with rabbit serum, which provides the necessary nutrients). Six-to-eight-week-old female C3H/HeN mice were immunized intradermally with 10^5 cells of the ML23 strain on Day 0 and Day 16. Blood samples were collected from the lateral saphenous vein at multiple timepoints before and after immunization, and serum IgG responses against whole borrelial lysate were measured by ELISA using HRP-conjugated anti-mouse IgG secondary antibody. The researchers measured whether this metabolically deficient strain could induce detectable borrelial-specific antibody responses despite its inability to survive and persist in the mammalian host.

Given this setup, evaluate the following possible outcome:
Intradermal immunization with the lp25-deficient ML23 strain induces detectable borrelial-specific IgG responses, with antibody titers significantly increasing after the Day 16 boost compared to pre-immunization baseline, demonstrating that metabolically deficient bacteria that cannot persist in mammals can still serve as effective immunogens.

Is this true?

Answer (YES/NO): YES